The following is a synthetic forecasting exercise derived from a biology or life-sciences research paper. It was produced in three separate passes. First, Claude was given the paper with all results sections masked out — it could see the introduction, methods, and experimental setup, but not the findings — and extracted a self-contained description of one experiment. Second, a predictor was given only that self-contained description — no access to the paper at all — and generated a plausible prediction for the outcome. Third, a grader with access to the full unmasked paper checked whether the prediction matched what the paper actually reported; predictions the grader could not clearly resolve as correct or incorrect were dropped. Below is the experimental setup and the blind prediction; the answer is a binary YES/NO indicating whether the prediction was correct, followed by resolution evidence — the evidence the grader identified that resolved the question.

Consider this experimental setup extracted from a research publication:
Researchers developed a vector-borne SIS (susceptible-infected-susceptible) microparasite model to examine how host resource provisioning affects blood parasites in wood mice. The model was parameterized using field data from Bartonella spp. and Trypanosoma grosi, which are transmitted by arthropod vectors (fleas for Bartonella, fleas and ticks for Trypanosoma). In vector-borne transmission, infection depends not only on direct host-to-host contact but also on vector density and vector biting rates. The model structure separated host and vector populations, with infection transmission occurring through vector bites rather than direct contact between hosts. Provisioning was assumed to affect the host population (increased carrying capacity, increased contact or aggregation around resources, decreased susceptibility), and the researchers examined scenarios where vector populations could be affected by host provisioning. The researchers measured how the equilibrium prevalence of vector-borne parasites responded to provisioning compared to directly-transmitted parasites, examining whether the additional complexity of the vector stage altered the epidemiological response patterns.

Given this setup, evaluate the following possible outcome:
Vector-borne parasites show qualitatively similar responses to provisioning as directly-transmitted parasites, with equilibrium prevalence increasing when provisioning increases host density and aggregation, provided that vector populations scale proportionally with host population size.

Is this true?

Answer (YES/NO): YES